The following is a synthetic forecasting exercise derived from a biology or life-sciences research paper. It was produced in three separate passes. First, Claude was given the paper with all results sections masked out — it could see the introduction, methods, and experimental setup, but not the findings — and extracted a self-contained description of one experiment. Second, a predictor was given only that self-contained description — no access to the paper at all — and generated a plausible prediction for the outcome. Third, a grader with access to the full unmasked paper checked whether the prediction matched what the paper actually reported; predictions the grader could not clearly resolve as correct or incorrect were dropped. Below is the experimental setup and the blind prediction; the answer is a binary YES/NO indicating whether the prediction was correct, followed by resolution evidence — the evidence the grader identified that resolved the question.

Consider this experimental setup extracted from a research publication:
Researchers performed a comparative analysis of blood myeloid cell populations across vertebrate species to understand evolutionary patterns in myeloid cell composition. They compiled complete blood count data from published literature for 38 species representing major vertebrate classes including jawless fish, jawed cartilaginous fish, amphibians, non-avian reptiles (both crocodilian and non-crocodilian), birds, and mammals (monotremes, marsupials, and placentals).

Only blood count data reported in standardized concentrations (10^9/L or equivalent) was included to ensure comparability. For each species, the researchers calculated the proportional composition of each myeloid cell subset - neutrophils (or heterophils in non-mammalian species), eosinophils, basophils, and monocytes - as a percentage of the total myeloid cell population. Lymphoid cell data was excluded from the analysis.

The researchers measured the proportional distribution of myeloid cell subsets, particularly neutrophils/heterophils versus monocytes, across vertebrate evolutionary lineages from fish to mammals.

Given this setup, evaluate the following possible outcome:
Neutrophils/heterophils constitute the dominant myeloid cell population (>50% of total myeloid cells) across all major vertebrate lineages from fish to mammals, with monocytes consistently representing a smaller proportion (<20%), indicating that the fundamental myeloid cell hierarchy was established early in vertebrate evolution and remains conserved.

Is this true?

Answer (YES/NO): NO